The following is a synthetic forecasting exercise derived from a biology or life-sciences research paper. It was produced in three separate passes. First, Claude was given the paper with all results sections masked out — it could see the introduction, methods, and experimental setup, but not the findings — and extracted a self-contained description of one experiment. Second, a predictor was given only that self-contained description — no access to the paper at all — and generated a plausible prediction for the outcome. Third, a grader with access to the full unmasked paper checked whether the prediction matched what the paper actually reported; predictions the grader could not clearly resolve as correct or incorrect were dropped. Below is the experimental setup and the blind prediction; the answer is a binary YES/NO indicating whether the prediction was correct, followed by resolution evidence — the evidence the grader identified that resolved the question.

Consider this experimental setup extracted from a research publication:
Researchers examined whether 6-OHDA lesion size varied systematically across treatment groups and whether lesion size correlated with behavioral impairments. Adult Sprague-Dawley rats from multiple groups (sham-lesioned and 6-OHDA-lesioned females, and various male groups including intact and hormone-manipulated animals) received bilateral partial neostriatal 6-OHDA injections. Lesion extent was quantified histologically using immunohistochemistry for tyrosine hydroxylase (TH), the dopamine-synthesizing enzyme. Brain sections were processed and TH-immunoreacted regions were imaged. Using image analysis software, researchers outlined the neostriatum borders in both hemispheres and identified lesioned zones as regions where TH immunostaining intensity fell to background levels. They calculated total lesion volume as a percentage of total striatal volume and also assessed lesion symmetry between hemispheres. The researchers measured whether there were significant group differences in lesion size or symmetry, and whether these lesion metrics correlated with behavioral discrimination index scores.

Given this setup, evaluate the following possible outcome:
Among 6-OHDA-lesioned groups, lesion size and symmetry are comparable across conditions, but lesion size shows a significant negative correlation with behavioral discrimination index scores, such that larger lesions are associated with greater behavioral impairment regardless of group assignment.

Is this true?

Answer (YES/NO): NO